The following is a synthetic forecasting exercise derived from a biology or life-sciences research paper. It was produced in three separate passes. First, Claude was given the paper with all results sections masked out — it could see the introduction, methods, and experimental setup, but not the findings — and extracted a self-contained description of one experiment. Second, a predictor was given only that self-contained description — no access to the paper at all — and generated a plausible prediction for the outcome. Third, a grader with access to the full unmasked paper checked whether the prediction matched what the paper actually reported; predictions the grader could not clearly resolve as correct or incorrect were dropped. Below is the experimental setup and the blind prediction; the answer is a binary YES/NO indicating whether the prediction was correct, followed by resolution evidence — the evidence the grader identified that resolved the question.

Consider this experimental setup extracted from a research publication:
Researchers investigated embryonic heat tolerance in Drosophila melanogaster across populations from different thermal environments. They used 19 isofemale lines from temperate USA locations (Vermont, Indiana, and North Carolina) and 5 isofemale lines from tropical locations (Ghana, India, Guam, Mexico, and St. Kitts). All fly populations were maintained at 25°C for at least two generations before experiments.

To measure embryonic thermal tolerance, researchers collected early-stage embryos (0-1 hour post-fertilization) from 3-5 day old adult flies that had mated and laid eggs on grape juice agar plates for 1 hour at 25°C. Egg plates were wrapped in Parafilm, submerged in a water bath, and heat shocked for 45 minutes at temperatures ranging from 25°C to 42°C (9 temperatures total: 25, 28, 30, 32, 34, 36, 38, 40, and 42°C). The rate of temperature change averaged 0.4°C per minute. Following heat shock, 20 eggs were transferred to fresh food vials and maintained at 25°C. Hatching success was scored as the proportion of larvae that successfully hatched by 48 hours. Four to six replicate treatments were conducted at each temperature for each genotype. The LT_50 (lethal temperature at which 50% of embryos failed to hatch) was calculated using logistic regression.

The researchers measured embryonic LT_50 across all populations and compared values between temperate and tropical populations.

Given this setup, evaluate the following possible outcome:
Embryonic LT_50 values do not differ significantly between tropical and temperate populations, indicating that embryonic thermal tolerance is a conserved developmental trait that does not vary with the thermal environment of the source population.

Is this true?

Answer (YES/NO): NO